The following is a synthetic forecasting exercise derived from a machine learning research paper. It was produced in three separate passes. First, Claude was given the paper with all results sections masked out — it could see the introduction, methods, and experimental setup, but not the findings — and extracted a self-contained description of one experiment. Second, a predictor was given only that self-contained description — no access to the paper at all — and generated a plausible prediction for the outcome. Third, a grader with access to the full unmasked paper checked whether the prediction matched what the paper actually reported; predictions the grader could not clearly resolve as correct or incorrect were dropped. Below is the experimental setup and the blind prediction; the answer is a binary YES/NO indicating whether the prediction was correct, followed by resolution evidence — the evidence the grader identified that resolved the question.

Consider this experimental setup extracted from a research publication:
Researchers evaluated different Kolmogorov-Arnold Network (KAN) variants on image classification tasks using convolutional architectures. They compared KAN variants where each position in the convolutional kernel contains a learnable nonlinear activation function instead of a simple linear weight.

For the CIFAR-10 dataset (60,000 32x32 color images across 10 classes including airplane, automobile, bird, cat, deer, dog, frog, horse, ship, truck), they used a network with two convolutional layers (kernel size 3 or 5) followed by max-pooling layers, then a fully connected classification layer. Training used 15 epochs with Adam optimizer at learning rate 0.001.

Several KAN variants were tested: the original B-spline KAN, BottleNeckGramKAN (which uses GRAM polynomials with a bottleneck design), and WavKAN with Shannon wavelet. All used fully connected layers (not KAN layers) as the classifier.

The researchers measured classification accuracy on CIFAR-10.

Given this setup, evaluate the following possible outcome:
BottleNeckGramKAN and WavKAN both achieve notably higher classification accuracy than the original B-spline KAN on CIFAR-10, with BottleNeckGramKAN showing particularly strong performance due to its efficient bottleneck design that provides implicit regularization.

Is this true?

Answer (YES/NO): NO